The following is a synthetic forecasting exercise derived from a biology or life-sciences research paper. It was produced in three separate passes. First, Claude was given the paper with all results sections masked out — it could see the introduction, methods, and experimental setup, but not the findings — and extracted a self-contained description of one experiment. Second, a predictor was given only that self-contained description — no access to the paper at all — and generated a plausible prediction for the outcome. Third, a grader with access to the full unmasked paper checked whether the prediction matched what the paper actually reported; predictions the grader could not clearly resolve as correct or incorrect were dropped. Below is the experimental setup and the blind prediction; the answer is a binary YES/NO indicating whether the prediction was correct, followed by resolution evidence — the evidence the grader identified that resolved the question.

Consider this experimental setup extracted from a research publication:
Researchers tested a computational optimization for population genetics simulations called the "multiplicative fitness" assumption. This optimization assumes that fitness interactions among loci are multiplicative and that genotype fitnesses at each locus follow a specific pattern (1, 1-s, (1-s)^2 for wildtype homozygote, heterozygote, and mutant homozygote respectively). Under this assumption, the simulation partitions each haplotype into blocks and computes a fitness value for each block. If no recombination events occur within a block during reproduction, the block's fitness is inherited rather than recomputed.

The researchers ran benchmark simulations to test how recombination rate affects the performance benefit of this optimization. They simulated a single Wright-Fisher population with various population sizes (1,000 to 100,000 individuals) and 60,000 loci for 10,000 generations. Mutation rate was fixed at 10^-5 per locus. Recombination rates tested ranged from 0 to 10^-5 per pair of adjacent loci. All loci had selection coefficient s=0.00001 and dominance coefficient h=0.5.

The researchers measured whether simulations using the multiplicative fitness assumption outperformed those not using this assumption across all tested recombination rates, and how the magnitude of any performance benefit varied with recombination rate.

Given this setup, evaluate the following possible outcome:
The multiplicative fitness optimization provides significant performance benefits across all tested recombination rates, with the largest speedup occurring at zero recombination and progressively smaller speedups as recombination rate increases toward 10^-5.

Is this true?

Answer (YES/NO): YES